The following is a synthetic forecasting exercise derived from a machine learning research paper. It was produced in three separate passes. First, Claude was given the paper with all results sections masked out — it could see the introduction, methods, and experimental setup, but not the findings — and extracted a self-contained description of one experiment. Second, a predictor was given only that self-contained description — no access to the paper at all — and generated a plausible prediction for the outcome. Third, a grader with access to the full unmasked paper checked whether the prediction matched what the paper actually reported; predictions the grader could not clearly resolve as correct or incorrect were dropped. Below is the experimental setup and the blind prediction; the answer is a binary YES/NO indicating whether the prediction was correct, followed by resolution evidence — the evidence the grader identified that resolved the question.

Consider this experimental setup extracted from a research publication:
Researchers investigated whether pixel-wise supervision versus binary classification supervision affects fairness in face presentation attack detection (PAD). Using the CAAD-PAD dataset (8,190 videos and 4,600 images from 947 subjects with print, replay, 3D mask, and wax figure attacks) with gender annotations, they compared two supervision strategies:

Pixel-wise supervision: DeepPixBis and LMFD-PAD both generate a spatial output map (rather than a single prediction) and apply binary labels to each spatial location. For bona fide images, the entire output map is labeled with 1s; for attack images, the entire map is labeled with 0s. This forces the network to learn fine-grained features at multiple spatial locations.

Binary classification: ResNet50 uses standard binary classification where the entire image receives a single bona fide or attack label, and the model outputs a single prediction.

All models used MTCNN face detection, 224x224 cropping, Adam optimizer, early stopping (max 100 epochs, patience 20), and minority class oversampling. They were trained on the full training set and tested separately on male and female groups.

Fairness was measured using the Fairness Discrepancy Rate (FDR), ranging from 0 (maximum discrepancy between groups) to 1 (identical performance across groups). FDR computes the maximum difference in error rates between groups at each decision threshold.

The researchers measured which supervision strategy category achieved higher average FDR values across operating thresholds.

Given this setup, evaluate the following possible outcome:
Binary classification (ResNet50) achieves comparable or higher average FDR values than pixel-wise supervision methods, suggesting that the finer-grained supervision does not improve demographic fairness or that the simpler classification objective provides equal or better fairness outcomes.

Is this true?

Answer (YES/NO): NO